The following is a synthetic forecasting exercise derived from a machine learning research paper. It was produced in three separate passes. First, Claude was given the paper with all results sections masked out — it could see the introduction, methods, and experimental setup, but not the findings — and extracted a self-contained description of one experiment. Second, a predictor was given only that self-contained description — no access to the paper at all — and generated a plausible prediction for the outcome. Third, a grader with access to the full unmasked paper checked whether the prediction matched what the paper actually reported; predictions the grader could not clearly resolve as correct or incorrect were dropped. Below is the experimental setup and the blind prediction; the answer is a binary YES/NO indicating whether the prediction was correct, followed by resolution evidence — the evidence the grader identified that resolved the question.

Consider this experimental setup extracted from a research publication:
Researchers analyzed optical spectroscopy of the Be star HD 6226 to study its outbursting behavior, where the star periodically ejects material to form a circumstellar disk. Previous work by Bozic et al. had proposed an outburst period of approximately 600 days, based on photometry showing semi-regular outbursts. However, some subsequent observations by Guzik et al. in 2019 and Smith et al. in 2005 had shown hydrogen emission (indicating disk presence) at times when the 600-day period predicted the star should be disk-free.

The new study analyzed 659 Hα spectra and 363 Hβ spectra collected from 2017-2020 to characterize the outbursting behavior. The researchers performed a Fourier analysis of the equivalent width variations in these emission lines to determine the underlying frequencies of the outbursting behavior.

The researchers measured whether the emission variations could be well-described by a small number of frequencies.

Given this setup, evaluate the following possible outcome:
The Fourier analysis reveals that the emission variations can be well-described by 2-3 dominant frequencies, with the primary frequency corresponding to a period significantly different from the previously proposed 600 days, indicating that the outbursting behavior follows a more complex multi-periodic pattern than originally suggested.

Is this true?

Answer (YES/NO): YES